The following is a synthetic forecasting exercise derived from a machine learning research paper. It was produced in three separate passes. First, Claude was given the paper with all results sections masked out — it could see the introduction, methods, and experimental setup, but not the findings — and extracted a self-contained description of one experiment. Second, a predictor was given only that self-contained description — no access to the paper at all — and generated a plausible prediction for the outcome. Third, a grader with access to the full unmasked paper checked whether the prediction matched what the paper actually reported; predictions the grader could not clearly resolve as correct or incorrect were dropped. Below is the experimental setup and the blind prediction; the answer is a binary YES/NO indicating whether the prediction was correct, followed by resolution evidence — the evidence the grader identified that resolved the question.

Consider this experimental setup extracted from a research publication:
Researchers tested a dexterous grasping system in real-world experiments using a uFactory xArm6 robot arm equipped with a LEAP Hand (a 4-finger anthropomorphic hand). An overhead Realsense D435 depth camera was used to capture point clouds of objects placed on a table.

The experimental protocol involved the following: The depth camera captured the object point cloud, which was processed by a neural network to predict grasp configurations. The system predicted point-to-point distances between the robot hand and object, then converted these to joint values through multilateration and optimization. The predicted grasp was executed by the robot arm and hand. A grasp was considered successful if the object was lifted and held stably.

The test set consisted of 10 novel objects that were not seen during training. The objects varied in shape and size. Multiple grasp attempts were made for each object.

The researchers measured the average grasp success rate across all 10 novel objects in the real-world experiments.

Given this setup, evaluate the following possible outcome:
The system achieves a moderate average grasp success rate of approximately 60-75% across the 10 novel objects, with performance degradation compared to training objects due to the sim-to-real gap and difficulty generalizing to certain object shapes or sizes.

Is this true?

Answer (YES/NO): NO